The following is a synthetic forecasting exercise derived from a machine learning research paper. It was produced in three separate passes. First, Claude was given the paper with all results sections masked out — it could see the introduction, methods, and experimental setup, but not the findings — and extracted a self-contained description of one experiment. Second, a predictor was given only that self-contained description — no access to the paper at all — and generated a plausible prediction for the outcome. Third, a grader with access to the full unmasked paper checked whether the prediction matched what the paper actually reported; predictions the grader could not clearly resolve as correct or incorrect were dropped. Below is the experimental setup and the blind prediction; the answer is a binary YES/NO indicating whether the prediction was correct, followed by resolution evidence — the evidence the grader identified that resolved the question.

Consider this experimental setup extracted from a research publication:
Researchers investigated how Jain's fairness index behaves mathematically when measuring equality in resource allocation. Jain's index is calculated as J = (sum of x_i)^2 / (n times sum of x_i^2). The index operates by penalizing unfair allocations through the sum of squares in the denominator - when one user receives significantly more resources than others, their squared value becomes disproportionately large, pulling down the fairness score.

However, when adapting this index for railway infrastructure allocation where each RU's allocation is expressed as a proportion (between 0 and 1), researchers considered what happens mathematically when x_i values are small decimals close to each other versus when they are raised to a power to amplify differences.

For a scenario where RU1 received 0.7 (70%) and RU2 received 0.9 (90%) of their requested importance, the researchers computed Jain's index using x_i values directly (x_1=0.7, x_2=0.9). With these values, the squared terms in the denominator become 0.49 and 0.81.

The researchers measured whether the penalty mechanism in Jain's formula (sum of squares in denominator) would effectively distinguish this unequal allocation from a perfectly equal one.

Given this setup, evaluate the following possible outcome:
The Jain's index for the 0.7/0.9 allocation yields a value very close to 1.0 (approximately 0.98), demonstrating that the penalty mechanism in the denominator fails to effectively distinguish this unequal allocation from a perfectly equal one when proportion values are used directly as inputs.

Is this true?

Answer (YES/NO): YES